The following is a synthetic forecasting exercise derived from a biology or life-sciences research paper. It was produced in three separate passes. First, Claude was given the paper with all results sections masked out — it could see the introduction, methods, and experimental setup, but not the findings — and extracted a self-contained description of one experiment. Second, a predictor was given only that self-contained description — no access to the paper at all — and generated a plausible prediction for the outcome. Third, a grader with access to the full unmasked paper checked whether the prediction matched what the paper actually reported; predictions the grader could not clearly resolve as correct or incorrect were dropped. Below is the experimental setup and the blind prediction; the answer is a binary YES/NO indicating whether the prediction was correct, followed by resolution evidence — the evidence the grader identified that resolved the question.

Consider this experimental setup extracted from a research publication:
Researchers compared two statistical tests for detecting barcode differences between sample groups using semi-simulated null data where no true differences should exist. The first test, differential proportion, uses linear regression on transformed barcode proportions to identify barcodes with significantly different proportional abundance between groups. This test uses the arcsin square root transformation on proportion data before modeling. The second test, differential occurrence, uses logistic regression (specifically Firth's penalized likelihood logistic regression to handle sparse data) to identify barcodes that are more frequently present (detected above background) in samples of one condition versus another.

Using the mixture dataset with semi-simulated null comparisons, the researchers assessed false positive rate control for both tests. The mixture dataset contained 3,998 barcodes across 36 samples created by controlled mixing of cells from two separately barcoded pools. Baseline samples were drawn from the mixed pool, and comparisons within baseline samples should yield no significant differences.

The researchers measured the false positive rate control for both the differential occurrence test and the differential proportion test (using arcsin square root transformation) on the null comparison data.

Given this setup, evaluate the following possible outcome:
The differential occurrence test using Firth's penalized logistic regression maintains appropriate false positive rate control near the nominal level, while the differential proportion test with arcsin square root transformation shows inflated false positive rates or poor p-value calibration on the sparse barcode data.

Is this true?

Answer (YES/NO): NO